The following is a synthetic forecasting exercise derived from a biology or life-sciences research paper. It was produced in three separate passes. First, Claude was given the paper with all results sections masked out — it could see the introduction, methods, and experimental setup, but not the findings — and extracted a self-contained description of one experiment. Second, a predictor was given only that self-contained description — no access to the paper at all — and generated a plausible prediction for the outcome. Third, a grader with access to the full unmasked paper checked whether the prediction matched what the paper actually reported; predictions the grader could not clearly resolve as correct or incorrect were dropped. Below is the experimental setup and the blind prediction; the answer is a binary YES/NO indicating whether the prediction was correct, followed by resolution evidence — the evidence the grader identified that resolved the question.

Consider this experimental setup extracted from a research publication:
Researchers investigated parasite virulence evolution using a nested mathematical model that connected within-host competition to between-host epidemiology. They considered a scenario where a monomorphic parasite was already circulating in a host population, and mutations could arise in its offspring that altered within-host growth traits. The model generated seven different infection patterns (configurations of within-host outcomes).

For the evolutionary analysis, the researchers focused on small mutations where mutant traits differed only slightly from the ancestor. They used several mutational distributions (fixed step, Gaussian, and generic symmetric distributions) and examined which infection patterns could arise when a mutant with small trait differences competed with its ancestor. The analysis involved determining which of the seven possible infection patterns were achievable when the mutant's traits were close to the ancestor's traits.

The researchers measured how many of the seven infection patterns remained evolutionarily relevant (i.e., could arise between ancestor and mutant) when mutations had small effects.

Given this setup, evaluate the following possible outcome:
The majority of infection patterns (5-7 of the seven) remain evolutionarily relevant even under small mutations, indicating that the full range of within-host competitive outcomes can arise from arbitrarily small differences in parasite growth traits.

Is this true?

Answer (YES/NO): NO